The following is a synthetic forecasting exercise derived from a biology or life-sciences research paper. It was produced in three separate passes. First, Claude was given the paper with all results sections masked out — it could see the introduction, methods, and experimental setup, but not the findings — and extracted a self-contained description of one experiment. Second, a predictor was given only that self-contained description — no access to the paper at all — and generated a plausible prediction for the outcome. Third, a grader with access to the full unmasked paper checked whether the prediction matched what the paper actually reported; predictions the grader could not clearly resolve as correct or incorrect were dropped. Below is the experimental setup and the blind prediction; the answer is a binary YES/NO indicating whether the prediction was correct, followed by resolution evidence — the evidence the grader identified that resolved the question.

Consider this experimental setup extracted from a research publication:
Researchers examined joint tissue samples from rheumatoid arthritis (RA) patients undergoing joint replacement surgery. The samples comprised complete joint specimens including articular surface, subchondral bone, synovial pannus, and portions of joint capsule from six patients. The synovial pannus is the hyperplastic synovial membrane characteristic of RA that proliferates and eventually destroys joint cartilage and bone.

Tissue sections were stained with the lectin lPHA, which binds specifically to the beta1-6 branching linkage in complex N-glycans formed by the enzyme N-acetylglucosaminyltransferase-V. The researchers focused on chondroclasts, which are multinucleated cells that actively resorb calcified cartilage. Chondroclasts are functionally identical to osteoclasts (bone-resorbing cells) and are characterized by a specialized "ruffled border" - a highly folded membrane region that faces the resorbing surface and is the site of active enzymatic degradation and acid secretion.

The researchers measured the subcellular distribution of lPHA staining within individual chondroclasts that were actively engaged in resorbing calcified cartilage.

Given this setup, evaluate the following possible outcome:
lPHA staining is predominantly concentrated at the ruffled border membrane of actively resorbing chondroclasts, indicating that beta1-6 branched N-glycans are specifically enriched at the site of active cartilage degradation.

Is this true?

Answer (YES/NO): YES